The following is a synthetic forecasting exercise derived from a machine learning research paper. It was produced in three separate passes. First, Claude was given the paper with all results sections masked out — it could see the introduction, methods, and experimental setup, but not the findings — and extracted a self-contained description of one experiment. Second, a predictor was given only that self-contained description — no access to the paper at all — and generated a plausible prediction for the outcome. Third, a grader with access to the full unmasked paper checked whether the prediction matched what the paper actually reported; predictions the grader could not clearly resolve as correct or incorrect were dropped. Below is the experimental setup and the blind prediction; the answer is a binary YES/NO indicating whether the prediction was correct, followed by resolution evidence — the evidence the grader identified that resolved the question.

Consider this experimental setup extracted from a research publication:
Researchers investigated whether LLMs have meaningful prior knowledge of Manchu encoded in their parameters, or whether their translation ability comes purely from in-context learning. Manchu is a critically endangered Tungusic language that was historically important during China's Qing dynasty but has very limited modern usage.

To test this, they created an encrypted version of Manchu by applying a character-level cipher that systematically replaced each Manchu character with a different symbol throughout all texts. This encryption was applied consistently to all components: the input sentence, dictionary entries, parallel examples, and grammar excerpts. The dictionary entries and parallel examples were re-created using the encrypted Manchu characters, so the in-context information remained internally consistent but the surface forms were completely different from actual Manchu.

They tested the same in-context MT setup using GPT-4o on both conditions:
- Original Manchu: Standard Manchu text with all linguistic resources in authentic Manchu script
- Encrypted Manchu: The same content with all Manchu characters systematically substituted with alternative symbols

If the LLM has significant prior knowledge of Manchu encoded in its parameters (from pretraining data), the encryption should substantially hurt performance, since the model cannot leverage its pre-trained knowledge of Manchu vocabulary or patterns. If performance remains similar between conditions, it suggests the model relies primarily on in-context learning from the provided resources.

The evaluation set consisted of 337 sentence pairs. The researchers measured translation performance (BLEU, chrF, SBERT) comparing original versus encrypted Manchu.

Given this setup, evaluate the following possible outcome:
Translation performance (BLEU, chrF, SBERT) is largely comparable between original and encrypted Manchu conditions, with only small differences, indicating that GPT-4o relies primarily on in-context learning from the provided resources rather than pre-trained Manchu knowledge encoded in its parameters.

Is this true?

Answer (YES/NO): YES